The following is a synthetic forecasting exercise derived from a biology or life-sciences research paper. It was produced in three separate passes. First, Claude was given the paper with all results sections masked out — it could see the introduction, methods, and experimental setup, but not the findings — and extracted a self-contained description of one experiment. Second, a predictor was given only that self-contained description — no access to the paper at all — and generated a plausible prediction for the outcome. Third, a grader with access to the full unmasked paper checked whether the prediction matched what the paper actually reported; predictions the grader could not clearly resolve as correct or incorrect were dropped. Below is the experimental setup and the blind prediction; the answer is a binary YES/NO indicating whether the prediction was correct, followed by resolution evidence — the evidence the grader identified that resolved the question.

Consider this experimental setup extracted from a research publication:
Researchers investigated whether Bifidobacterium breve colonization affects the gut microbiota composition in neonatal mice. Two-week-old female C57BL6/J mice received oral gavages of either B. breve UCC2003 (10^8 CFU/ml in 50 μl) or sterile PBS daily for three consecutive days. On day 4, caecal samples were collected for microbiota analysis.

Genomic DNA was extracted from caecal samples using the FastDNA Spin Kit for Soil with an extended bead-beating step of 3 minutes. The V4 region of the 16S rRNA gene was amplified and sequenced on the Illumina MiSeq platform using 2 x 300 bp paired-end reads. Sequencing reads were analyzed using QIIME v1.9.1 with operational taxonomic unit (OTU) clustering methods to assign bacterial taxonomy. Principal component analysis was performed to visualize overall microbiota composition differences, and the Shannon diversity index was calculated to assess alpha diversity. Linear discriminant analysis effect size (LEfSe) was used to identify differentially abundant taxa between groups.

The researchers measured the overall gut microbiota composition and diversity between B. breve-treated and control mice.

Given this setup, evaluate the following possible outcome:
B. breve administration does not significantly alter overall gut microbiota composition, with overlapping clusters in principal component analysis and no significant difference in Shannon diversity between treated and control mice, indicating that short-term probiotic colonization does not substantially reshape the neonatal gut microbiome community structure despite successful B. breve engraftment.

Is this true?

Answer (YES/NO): NO